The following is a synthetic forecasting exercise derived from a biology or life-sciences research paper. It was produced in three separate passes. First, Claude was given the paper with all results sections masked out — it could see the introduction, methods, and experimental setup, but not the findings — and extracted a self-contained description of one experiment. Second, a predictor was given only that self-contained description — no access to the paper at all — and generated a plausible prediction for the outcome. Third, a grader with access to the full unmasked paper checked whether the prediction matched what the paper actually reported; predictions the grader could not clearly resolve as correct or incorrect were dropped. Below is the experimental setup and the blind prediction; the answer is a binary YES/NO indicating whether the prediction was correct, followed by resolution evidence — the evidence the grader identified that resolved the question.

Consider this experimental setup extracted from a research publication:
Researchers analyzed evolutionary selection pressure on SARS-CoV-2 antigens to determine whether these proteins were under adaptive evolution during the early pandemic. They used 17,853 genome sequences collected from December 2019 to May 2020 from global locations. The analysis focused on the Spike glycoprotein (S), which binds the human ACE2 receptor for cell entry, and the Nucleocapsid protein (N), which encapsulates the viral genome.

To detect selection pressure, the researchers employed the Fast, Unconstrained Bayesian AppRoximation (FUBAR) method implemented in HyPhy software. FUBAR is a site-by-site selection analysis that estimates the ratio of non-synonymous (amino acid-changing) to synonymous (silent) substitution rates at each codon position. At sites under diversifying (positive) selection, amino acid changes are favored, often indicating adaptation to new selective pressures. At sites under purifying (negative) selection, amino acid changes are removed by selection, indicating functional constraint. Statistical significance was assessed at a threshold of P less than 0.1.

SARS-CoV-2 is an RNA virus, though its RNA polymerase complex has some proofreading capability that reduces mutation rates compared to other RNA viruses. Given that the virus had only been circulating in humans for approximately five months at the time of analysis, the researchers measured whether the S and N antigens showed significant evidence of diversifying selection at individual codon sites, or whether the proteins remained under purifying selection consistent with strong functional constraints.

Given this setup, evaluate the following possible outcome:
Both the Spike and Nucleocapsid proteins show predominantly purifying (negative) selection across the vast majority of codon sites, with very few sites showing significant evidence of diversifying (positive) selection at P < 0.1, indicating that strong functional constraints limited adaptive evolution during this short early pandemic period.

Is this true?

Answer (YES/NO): NO